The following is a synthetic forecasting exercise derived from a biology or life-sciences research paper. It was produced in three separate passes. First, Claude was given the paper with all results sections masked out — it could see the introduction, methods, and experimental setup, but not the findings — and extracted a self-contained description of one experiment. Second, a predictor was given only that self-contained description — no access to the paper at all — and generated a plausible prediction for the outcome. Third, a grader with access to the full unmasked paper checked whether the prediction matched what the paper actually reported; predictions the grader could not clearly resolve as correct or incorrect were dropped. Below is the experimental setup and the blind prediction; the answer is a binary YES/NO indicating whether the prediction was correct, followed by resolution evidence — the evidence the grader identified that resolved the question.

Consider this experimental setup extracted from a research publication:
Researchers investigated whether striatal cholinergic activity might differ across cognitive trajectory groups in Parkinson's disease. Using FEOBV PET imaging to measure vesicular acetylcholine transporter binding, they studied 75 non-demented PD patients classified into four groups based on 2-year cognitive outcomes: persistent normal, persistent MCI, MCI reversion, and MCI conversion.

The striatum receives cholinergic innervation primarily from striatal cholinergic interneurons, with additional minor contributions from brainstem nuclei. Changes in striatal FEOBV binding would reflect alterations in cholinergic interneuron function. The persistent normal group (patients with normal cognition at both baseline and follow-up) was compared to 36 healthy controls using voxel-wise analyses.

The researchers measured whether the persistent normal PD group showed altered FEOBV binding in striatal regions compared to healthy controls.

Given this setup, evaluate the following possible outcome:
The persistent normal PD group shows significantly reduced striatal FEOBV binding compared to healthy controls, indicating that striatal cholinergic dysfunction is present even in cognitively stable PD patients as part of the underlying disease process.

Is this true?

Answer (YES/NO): NO